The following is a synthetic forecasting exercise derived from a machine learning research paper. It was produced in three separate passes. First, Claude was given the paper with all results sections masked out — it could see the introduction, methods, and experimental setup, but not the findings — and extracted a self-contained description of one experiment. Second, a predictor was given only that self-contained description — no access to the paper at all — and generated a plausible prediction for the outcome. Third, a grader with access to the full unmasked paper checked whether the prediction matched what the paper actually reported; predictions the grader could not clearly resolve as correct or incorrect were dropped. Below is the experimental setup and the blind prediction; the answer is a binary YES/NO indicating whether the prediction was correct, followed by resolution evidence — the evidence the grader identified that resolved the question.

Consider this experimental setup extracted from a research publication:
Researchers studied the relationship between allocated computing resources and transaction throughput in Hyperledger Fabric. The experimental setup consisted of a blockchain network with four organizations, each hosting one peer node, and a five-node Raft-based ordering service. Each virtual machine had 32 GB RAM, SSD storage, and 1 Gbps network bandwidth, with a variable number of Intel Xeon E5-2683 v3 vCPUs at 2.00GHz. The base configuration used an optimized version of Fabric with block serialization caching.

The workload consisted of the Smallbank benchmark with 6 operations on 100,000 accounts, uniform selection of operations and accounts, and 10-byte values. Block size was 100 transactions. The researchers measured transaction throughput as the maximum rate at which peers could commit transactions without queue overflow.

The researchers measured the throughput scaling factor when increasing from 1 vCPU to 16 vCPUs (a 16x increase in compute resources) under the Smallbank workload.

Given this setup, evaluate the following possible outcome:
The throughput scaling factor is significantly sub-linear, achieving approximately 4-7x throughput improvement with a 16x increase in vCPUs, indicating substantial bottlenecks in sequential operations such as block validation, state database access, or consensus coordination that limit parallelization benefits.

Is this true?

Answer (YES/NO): YES